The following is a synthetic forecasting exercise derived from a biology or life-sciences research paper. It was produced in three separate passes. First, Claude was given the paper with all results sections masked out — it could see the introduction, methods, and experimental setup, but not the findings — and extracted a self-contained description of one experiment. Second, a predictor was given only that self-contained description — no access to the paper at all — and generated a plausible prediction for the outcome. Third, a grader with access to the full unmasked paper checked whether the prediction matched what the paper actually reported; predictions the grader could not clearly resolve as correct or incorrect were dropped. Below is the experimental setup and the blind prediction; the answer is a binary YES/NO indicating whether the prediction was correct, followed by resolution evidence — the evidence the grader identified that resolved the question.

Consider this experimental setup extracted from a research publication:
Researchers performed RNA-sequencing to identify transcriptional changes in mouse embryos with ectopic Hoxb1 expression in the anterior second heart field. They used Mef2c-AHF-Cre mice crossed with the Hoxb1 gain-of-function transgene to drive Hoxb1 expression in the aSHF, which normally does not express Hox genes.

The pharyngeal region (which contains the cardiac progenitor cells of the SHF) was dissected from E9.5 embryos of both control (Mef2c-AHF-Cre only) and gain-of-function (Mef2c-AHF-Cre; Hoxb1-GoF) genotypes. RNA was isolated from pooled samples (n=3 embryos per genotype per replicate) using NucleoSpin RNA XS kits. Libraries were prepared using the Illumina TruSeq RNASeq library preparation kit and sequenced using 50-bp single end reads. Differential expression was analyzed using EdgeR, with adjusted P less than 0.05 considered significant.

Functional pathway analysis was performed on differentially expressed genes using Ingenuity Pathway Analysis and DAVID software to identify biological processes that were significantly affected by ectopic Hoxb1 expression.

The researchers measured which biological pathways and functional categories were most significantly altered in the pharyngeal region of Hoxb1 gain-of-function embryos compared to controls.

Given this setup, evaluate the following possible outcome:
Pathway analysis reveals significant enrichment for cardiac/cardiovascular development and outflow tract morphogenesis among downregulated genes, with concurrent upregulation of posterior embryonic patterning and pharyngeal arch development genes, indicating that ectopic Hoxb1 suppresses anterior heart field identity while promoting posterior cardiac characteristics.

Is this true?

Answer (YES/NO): NO